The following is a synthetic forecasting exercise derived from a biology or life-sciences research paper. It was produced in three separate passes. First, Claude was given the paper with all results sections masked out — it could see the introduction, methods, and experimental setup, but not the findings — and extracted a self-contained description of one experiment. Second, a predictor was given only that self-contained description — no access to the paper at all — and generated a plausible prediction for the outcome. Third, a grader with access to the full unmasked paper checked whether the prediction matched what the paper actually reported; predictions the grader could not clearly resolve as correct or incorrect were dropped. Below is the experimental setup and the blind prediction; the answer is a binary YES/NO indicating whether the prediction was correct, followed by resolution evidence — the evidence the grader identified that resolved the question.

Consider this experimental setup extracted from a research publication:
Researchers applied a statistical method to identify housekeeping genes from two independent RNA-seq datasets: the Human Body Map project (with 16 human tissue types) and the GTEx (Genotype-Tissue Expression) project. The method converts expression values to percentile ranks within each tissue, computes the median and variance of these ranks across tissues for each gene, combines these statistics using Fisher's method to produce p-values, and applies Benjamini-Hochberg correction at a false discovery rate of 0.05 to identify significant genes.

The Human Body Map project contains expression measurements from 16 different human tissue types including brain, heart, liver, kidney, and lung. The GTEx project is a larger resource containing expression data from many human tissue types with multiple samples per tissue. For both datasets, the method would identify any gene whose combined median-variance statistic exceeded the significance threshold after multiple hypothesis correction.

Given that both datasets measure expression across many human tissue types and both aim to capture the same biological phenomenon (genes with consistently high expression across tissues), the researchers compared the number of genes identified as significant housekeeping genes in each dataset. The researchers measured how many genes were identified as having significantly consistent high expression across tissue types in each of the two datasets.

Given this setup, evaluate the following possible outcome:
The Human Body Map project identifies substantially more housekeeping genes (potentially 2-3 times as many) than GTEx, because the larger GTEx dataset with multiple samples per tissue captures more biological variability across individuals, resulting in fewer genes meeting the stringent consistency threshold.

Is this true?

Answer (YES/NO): NO